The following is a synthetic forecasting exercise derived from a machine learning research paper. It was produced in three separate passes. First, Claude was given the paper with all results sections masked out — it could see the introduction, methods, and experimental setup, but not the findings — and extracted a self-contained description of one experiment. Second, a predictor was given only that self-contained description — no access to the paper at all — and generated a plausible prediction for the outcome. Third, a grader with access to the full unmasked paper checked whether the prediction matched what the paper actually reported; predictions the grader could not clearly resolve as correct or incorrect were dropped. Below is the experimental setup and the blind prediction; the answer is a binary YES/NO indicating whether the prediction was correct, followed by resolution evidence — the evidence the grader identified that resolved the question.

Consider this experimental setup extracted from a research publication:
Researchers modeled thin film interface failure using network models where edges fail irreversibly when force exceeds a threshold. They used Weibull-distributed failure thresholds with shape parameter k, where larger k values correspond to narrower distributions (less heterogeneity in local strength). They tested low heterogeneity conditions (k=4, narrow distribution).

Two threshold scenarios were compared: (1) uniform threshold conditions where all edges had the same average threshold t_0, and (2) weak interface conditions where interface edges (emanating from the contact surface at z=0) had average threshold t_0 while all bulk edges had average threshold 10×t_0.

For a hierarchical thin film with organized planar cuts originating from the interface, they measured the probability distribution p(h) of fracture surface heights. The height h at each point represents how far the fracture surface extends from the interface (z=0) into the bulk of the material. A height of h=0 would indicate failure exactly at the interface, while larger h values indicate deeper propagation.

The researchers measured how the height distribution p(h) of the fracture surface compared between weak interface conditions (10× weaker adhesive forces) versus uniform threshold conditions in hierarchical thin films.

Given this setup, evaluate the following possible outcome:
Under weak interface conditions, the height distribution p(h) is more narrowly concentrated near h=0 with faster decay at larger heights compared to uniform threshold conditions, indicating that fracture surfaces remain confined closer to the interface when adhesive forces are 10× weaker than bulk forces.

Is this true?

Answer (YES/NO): NO